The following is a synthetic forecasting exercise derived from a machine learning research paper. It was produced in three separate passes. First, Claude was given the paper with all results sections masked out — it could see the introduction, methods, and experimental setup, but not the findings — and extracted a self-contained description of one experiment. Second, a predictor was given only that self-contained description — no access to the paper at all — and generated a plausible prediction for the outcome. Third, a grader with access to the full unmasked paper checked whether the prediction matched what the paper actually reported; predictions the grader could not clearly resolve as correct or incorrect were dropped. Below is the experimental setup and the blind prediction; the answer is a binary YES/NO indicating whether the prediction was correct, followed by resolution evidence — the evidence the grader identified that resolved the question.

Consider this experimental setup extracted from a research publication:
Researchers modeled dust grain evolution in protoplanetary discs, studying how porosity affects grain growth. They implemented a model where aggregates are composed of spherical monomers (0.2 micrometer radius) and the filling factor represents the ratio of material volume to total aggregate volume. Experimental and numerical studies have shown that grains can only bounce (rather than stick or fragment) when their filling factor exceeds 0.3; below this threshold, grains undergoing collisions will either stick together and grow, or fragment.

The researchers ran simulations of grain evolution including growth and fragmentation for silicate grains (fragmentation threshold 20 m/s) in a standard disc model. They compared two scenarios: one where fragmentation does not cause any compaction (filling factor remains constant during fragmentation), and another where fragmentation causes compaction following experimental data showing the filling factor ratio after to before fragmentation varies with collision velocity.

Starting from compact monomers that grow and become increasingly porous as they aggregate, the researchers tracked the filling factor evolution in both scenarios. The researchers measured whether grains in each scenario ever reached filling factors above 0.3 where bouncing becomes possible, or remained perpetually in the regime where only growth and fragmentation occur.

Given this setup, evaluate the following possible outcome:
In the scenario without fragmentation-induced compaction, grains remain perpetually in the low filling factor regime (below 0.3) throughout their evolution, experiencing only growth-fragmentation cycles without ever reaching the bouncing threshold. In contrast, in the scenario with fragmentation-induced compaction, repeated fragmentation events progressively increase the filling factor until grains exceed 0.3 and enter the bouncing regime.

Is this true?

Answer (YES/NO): YES